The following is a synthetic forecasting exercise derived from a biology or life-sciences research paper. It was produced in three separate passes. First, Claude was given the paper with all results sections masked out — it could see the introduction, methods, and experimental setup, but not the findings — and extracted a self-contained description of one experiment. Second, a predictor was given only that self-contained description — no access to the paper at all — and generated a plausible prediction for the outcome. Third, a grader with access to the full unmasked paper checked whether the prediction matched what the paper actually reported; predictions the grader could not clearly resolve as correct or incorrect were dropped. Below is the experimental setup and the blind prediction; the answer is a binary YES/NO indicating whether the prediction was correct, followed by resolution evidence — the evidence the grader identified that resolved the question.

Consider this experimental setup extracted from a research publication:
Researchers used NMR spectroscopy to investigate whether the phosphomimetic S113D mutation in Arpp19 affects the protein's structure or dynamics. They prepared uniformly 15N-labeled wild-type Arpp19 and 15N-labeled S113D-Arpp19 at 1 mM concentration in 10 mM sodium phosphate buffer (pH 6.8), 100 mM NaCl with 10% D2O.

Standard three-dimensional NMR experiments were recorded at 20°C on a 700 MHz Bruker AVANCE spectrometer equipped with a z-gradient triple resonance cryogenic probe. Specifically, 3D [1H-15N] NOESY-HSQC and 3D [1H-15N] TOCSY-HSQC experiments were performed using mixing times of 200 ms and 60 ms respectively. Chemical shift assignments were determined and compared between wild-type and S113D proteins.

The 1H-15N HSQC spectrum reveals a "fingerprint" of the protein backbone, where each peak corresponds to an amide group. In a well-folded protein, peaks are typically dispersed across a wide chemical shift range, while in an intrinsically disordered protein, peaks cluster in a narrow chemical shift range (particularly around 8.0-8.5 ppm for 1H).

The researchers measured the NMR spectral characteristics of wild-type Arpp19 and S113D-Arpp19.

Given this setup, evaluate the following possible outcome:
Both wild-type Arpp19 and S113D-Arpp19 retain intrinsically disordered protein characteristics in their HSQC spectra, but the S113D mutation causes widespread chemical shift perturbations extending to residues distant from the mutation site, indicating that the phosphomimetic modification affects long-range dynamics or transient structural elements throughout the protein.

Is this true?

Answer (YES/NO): NO